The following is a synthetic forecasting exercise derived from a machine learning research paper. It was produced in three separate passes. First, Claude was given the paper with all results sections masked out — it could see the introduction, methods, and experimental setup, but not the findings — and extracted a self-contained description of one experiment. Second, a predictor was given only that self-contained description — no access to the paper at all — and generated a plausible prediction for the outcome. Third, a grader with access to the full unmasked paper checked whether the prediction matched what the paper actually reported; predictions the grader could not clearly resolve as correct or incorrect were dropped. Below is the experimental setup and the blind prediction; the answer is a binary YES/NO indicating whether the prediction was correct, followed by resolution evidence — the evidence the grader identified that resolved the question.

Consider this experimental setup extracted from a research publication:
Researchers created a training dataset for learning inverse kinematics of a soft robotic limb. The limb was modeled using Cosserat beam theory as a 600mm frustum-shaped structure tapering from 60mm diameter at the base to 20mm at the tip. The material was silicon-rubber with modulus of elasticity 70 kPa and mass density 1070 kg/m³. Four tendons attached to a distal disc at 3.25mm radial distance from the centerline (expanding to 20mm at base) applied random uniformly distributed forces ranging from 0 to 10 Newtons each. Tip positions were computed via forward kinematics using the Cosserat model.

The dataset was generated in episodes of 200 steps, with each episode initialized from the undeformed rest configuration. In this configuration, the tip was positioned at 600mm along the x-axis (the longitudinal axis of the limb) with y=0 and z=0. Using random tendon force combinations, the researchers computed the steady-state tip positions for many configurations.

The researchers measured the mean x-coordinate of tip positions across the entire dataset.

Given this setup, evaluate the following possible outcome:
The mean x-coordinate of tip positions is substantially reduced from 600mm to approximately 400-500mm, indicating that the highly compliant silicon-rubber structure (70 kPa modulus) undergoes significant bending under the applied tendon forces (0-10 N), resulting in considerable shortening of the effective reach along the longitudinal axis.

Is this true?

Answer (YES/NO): NO